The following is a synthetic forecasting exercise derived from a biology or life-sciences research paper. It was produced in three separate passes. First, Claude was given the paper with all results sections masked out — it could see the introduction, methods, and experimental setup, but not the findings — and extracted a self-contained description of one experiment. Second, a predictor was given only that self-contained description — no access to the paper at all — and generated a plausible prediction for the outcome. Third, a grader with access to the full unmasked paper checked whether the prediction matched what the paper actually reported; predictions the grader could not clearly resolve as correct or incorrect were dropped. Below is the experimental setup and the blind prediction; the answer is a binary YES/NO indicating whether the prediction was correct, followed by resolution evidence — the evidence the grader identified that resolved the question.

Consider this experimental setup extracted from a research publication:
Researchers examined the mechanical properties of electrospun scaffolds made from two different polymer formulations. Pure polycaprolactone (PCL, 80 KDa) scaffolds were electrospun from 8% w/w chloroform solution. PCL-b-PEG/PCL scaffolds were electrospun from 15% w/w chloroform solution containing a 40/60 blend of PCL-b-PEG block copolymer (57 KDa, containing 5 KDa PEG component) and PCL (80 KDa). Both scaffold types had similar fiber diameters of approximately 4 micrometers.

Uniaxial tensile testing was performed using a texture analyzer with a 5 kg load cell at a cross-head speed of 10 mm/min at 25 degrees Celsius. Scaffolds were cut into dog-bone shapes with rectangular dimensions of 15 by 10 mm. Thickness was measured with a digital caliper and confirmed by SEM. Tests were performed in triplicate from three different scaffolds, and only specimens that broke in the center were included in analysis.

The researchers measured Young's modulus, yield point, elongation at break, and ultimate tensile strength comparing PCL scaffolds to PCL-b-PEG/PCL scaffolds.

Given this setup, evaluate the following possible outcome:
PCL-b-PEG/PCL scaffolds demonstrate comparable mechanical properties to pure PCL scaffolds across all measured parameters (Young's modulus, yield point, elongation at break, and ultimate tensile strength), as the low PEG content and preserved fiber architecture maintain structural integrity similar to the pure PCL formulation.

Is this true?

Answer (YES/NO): NO